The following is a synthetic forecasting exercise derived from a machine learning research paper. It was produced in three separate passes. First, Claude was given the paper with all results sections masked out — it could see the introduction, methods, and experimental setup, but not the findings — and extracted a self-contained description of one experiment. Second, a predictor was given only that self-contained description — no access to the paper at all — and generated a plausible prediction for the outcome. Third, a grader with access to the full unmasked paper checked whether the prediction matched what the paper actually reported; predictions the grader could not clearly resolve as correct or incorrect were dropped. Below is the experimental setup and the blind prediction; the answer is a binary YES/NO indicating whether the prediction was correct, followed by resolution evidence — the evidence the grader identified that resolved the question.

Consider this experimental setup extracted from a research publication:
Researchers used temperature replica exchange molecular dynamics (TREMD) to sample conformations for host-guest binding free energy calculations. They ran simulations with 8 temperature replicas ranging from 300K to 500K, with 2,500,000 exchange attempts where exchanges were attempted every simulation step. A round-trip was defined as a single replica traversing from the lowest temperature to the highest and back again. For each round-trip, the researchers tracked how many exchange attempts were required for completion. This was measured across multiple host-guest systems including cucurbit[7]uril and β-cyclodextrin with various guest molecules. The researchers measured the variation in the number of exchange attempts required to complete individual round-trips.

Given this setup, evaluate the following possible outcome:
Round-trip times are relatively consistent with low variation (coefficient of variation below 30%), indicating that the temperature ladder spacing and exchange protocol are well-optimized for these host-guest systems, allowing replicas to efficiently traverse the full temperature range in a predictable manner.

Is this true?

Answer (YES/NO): NO